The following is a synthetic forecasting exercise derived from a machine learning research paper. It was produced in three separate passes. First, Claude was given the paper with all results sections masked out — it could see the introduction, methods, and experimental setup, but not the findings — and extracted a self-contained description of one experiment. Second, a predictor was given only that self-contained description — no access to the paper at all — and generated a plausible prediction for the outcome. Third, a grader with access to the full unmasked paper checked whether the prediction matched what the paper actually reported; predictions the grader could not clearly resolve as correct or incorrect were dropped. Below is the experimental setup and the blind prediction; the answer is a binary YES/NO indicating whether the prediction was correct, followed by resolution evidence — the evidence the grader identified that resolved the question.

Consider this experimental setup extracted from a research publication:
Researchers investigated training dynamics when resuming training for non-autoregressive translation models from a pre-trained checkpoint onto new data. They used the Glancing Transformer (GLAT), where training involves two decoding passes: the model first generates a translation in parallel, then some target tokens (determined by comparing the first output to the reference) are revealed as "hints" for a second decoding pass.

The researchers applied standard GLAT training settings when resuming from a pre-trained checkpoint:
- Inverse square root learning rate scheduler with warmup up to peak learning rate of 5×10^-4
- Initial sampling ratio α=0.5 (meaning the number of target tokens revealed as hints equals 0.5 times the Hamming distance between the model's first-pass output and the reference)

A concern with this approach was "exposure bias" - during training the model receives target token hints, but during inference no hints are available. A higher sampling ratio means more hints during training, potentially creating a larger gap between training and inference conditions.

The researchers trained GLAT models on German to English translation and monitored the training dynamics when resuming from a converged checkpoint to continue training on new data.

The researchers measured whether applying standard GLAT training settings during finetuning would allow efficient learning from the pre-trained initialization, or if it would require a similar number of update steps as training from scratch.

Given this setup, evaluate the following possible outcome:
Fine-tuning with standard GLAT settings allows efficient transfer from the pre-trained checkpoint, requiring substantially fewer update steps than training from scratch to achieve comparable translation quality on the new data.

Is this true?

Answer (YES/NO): NO